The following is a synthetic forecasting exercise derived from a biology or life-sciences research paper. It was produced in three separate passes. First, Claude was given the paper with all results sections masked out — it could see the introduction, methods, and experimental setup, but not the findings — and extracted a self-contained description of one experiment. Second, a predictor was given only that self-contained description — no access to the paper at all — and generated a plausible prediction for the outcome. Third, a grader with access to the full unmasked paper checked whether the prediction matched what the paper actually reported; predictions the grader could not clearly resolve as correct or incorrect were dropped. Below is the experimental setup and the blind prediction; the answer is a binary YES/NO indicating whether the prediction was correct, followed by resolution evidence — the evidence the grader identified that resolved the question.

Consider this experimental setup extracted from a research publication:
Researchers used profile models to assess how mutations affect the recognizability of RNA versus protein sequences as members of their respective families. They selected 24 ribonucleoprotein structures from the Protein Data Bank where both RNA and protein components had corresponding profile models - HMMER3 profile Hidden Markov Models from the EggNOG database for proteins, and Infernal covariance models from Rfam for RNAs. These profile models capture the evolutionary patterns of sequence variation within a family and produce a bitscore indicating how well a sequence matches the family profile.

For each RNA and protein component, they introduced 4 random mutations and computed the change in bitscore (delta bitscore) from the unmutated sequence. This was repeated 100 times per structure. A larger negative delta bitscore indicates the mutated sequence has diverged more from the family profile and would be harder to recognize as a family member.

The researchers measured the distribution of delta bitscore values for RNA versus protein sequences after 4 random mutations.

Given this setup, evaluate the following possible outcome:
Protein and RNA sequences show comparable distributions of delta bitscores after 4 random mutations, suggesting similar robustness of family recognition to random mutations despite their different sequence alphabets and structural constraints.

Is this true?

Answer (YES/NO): NO